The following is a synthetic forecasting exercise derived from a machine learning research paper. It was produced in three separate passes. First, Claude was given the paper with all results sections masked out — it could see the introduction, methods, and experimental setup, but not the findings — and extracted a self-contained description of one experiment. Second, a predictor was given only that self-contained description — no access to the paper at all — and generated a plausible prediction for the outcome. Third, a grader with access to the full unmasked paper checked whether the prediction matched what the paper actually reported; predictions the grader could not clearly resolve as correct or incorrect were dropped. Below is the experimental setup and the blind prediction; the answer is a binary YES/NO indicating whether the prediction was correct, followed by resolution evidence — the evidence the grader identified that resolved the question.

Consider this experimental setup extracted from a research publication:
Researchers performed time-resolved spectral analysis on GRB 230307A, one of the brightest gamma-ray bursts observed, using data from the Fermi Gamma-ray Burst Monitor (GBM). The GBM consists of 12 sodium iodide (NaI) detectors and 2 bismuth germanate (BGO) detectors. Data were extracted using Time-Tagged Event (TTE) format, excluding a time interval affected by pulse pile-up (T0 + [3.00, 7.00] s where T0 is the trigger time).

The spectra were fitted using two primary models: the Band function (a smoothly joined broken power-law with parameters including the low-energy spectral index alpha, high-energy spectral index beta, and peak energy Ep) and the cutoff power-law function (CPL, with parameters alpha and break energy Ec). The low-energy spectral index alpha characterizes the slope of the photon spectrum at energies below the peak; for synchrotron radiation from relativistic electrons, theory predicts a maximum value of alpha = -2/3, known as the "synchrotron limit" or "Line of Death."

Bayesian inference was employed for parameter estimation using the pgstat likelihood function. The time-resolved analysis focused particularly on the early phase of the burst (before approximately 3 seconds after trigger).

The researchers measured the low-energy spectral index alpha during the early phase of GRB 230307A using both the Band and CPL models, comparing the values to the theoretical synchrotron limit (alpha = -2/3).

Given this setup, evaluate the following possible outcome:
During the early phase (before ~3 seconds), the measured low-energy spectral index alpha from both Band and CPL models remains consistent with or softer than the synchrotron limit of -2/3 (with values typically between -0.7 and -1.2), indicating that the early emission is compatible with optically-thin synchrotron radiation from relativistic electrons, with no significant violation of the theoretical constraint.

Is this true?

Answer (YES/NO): NO